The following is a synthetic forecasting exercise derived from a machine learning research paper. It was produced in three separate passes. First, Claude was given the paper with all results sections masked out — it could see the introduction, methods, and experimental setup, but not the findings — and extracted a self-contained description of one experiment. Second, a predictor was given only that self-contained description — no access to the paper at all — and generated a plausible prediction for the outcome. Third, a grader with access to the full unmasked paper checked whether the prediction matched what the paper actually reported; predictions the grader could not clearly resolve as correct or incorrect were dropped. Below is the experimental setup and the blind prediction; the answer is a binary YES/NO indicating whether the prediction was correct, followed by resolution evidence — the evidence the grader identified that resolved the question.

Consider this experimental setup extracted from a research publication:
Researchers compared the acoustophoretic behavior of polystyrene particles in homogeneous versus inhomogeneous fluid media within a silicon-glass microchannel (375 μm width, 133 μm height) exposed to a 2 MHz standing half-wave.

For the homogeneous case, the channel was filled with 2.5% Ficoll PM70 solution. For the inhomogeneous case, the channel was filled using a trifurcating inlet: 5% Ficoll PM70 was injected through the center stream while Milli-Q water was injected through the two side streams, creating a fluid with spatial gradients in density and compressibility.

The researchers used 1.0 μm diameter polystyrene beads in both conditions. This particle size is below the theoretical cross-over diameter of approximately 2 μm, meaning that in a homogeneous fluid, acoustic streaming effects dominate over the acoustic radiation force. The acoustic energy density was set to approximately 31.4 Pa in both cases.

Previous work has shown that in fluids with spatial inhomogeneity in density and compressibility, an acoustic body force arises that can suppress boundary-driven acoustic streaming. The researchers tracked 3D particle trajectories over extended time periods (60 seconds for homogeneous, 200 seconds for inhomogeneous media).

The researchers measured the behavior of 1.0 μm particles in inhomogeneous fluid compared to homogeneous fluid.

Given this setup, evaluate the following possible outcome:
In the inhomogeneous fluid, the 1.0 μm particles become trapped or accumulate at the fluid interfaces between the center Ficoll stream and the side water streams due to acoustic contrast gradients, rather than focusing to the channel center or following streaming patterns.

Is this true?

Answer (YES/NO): NO